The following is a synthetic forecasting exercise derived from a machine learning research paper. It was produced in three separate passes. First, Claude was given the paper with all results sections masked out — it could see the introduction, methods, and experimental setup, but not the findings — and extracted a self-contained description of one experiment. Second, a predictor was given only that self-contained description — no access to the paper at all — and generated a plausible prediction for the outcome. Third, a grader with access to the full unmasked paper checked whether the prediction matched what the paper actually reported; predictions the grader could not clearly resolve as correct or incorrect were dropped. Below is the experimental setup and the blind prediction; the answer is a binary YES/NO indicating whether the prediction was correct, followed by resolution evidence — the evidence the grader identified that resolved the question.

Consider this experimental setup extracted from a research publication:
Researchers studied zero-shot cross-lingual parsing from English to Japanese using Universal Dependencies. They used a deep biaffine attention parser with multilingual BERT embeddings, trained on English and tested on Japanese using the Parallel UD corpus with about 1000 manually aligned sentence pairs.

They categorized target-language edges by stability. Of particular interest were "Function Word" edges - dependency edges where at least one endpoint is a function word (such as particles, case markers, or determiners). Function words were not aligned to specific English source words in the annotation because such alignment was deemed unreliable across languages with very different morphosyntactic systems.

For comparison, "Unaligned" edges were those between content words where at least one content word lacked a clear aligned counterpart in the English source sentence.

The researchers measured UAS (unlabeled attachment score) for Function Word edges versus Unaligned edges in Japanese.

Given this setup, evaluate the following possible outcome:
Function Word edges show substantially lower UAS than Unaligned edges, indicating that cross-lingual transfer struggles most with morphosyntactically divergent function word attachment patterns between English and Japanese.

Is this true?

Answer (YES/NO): NO